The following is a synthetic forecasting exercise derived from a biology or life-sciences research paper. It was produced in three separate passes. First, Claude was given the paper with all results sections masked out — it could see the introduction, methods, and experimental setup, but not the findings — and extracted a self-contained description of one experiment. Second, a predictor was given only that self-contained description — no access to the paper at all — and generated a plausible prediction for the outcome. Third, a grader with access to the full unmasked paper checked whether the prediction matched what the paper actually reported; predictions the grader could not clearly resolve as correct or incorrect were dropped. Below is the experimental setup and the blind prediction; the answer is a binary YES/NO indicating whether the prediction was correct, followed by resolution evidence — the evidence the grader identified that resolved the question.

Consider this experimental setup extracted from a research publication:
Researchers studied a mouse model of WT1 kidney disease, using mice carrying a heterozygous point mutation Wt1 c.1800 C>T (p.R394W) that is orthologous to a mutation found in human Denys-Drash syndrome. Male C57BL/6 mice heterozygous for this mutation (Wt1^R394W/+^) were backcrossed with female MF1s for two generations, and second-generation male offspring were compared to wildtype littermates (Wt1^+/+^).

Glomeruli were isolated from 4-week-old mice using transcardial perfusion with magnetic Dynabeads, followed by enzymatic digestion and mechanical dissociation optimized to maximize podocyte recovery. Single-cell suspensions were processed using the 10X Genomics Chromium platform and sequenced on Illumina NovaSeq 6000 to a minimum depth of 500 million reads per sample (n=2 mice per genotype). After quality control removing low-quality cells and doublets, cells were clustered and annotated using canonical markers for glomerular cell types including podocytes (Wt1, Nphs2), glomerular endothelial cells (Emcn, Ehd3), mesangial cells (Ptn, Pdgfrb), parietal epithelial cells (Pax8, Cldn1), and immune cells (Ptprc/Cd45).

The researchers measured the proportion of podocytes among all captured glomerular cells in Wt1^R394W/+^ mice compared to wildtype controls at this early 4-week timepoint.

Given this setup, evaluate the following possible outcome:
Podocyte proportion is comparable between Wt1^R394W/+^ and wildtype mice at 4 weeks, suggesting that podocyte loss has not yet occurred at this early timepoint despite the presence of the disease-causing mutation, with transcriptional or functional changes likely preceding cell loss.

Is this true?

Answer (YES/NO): NO